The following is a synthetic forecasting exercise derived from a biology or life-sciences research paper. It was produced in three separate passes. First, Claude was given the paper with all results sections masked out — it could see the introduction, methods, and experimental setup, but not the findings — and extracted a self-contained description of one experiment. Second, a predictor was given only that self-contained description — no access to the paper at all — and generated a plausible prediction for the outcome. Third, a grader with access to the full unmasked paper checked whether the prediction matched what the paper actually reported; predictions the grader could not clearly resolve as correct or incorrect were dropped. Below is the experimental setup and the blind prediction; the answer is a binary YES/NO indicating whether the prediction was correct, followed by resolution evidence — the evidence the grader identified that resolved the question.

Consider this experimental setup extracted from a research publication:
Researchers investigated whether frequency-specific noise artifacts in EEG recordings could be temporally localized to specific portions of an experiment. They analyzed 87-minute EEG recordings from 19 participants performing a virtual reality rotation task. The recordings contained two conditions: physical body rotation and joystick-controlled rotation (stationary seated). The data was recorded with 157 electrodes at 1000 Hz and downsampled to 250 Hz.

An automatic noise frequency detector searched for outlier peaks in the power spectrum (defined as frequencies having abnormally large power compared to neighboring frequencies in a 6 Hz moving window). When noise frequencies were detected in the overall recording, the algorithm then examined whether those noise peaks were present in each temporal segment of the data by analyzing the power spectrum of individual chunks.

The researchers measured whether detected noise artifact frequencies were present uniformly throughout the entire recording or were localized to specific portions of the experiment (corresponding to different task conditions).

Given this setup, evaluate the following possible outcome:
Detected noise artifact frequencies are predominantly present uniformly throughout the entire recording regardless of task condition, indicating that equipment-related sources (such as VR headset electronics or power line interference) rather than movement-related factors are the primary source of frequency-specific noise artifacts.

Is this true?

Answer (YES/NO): NO